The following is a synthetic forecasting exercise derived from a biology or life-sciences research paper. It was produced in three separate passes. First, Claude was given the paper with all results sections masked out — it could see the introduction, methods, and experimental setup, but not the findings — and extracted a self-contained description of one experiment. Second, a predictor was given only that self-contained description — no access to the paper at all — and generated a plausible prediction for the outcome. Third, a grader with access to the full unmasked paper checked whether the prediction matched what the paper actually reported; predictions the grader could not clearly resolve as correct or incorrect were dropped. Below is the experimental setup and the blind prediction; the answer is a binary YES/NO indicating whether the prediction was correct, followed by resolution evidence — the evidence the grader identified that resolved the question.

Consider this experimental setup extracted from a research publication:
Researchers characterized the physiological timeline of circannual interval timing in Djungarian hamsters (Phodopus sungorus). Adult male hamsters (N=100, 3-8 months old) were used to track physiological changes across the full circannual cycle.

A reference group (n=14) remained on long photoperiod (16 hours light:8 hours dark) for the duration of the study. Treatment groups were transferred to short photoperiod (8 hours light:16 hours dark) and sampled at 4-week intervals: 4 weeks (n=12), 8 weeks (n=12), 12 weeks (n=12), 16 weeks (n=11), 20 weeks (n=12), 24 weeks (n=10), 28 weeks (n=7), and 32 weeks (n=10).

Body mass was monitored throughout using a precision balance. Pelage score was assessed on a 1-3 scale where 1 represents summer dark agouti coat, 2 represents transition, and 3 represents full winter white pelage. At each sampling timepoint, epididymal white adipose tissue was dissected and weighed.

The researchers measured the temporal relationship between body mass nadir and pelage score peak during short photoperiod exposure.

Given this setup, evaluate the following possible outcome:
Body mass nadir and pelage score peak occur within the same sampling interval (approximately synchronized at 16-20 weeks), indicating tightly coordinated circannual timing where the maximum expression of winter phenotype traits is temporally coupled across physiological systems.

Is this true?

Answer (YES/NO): NO